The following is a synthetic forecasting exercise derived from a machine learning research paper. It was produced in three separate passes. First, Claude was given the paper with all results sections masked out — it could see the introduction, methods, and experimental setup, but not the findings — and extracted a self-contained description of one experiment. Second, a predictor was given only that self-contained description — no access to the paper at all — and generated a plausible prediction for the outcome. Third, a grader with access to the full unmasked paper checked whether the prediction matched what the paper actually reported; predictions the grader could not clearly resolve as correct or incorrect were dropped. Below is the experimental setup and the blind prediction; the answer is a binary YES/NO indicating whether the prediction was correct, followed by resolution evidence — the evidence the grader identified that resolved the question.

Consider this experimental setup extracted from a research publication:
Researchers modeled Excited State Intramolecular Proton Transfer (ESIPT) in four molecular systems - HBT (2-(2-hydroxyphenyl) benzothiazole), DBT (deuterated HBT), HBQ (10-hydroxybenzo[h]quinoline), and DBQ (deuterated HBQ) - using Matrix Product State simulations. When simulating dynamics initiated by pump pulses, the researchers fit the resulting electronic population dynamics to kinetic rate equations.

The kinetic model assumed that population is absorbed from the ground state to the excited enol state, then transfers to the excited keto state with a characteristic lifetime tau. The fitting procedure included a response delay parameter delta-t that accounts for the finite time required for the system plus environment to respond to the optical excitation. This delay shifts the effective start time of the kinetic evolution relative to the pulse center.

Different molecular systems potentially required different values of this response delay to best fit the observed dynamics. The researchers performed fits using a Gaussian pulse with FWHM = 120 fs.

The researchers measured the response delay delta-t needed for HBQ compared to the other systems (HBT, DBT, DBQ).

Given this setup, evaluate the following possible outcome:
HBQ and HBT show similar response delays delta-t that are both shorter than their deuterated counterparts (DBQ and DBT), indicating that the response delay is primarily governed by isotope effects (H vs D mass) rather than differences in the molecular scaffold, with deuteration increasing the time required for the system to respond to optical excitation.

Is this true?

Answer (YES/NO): NO